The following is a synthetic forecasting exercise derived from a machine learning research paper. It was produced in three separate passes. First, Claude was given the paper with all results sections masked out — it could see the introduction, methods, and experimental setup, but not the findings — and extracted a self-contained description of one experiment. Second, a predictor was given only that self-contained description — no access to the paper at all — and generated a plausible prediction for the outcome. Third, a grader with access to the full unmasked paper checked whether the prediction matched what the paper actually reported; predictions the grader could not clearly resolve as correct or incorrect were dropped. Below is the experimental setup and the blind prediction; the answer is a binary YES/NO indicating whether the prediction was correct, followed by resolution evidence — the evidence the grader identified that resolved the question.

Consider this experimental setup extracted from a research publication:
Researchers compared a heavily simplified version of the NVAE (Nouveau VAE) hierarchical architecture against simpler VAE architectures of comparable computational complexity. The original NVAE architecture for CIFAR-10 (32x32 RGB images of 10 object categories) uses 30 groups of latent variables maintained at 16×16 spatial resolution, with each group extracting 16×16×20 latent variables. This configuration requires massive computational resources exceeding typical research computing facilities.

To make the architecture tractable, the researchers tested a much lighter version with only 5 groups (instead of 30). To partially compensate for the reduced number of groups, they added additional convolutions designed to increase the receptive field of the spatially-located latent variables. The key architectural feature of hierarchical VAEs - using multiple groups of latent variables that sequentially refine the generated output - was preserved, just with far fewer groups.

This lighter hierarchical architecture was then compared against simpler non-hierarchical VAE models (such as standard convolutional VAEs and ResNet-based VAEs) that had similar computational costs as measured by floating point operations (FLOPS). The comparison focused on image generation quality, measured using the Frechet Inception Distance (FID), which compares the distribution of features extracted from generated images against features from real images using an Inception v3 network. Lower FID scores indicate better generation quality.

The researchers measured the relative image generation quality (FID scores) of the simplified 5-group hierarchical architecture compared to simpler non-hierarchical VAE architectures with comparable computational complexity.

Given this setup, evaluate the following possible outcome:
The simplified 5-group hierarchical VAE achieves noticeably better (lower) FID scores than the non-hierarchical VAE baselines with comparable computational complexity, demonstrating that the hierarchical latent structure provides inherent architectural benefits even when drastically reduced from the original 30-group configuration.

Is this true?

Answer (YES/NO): NO